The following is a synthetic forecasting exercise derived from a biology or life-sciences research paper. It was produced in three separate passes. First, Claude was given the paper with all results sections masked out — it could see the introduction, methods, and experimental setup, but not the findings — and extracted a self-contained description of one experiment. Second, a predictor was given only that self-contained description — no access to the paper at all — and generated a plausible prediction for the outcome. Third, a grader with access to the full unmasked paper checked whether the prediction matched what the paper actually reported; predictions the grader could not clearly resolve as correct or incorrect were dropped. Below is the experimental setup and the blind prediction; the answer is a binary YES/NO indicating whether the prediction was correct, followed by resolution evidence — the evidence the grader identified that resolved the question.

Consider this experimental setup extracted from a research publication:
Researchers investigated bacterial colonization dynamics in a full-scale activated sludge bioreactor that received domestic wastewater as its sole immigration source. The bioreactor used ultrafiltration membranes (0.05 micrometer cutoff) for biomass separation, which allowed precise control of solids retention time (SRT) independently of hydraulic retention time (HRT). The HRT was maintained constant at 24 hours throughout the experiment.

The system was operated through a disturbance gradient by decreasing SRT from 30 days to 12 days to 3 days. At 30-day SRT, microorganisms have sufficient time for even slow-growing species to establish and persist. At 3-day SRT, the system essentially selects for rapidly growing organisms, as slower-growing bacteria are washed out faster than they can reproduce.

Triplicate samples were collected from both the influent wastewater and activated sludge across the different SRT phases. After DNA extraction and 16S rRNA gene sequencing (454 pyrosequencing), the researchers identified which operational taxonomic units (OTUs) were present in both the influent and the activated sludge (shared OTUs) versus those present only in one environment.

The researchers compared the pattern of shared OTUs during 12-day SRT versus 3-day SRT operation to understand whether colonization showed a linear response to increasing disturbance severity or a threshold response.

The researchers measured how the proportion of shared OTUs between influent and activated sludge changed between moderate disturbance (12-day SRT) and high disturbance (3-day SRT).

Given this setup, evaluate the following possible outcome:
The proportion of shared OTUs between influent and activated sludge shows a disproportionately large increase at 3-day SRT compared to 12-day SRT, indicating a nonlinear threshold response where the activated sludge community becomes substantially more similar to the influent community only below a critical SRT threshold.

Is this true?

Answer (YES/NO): NO